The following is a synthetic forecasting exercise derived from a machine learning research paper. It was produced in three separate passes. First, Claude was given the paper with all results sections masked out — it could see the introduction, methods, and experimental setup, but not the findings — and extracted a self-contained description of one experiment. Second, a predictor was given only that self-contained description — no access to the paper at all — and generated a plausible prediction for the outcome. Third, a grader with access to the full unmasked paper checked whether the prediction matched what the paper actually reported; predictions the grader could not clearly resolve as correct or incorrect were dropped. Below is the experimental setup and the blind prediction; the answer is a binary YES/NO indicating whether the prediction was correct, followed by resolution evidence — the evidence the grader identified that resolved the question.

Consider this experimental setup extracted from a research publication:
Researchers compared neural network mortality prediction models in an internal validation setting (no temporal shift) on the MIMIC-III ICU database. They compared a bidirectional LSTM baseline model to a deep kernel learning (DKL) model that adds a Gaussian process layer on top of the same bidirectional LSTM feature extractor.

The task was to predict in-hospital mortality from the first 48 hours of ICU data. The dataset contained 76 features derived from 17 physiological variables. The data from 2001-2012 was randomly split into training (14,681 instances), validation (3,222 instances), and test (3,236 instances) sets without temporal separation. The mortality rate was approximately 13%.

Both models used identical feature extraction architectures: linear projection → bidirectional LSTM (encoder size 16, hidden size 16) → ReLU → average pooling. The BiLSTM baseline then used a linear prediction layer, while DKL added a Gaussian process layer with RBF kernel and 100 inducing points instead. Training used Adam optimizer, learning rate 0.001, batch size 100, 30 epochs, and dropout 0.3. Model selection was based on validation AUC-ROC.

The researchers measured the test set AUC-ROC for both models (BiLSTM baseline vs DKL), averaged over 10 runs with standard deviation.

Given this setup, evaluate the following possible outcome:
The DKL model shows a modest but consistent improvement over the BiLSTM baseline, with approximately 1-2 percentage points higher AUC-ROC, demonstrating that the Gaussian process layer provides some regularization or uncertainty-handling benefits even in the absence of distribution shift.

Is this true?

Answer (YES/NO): NO